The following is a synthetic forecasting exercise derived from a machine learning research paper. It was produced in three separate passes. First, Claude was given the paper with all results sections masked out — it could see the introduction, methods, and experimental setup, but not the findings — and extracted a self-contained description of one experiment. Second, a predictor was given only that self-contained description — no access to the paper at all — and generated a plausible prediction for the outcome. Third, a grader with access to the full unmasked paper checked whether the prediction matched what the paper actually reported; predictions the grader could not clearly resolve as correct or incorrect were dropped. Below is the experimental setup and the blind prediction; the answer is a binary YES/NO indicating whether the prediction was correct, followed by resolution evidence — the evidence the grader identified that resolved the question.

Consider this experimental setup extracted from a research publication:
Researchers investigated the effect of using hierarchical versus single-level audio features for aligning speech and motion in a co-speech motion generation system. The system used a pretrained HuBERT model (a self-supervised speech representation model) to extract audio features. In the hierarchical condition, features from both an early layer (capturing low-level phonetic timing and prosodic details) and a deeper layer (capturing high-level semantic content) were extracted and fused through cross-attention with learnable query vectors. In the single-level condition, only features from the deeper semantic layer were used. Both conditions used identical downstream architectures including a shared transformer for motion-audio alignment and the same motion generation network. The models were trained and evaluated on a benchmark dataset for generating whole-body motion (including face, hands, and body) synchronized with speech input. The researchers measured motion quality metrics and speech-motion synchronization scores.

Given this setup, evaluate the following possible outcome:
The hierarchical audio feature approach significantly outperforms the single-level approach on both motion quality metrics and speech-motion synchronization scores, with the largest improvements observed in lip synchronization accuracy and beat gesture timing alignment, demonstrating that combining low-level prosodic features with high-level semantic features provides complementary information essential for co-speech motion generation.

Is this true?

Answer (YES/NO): NO